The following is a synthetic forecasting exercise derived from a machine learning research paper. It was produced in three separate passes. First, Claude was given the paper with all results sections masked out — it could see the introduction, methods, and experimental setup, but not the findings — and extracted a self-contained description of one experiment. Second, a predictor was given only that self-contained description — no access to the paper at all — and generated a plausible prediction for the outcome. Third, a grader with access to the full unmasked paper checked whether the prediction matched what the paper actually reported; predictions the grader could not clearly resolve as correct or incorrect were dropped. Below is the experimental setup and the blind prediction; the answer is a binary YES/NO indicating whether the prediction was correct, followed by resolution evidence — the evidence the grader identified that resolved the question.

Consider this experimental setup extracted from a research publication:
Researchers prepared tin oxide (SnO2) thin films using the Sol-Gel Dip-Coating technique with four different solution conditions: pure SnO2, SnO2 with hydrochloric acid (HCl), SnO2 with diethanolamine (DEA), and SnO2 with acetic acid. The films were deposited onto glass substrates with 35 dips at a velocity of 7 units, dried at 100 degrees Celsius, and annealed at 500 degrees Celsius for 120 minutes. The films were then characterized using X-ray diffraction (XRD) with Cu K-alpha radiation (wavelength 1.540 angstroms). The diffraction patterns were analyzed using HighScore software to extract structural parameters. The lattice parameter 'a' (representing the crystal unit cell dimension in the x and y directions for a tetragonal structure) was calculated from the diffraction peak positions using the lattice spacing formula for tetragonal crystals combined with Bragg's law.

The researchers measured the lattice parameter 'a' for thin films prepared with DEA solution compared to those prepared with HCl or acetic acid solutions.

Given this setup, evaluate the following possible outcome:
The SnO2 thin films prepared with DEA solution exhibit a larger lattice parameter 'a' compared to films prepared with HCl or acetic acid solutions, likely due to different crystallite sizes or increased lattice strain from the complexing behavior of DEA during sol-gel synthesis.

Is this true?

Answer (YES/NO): YES